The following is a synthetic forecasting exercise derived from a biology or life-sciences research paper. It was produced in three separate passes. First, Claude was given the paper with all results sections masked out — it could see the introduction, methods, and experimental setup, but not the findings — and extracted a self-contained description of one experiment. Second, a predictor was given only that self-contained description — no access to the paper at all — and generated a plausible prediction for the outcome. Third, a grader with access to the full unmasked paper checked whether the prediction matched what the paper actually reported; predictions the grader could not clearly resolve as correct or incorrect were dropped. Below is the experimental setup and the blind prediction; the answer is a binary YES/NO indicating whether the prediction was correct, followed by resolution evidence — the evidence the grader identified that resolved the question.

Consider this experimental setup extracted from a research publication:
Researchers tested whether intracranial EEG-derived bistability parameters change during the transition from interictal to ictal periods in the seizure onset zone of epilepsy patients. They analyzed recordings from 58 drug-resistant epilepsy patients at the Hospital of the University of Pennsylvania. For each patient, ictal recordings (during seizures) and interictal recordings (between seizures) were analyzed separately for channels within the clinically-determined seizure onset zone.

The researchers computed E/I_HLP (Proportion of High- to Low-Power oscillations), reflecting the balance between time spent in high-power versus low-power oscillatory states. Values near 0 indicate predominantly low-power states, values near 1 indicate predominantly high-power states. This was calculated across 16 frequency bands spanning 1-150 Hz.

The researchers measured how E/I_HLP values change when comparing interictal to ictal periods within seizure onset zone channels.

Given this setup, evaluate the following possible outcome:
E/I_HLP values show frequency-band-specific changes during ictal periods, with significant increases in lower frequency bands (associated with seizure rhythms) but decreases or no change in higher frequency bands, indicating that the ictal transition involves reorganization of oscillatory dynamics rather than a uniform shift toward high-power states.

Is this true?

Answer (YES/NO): NO